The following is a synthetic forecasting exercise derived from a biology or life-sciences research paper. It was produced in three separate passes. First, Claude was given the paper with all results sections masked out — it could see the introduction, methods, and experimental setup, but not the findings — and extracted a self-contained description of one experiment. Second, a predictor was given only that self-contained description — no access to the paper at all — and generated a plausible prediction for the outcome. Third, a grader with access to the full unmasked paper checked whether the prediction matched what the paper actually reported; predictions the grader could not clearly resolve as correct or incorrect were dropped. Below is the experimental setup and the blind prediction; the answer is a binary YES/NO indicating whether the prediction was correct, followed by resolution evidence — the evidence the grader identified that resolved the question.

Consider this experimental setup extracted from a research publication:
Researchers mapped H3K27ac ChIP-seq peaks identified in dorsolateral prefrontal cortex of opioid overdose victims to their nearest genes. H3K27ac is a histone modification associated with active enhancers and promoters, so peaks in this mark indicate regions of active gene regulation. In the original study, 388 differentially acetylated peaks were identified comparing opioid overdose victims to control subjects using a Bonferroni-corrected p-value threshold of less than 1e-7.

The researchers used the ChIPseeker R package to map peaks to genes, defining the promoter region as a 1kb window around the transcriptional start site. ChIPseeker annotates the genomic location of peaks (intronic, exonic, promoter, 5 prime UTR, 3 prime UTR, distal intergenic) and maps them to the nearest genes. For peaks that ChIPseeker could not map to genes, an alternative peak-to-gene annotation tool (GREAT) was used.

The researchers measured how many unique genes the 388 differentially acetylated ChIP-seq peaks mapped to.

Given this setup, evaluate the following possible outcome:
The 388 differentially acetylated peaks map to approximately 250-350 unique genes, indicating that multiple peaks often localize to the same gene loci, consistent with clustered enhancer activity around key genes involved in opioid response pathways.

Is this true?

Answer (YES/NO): YES